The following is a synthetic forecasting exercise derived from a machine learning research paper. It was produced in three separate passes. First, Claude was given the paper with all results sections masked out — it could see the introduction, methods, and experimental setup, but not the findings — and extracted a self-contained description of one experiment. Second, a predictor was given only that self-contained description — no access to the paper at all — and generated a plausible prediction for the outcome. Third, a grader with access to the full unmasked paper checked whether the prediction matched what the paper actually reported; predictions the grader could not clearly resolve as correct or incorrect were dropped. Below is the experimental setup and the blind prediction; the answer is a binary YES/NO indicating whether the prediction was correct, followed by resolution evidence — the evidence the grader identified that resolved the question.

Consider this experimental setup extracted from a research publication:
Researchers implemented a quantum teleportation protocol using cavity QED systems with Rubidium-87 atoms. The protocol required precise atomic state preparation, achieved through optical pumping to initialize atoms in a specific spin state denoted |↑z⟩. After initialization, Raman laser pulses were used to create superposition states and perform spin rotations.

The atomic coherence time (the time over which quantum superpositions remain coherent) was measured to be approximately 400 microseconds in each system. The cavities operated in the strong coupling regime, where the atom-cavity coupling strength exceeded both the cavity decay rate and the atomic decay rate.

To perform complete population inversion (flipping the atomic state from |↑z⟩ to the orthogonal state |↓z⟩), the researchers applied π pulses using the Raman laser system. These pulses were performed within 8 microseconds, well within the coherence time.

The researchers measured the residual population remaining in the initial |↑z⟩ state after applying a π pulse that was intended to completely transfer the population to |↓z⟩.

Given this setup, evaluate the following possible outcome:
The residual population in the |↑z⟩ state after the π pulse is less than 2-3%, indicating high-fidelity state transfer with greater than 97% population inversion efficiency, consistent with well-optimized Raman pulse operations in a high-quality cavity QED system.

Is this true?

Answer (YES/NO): NO